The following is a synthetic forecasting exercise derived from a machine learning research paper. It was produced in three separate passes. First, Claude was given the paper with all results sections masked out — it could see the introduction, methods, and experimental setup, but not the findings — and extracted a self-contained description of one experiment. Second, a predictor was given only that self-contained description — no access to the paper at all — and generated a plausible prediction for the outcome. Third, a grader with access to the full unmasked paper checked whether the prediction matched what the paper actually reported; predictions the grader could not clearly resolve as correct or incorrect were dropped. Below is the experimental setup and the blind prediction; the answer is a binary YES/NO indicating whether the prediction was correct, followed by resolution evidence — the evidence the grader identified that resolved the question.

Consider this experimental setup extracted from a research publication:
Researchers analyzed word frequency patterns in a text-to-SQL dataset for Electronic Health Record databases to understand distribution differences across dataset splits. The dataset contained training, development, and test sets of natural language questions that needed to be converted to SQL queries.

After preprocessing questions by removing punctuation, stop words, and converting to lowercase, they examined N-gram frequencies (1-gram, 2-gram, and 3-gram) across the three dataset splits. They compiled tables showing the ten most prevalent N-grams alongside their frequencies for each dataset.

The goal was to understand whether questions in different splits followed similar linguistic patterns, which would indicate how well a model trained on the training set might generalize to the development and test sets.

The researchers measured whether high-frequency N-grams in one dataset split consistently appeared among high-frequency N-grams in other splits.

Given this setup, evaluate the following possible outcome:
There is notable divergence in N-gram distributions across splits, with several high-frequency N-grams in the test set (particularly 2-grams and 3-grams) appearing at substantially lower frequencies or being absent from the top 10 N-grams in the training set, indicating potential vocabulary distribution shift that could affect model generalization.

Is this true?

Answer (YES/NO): NO